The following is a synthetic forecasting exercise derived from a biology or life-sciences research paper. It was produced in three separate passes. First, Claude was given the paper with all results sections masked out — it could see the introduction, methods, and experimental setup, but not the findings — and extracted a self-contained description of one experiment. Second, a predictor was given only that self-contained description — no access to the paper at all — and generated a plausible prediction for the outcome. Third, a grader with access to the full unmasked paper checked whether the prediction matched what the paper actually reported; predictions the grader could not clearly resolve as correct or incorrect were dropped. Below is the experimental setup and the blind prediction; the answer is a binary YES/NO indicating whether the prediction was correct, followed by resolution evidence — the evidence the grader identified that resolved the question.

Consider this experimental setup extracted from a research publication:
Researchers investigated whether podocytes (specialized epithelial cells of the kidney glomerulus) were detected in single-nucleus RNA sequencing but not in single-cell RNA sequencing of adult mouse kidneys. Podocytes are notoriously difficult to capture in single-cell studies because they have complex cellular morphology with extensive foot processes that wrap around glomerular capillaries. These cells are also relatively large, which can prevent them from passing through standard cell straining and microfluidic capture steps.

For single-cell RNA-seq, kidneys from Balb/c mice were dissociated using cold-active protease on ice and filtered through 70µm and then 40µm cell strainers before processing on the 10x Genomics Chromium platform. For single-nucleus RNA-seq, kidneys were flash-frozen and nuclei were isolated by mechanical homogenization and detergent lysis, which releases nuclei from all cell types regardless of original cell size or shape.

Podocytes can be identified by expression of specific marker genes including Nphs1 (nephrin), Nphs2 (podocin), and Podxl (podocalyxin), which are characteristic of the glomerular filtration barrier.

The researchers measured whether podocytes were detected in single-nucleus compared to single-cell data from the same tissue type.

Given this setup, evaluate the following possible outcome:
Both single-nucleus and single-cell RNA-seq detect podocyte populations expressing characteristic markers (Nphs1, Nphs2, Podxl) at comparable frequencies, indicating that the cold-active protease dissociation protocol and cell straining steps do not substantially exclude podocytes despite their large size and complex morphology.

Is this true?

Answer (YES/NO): NO